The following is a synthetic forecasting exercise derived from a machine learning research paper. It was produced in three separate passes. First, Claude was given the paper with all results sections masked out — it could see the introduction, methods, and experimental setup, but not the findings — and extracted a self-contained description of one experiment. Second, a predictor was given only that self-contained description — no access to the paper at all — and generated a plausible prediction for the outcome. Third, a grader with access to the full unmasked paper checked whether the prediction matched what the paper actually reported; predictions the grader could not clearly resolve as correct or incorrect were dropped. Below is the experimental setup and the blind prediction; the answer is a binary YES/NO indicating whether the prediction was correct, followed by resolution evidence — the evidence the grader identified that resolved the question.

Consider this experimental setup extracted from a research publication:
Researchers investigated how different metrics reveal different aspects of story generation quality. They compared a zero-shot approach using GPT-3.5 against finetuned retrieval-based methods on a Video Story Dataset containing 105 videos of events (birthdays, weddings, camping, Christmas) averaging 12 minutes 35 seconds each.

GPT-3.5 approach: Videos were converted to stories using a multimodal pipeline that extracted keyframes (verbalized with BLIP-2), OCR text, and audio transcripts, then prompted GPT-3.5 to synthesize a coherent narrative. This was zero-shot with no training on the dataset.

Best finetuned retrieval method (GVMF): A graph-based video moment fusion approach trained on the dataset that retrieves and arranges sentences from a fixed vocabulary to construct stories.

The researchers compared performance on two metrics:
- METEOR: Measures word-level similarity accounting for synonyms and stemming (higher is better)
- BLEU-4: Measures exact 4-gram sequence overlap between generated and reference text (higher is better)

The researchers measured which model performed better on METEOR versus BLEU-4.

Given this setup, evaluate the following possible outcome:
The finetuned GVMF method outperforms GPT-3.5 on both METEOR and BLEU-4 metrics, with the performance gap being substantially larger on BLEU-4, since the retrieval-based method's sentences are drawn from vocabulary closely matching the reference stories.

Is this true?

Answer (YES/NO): NO